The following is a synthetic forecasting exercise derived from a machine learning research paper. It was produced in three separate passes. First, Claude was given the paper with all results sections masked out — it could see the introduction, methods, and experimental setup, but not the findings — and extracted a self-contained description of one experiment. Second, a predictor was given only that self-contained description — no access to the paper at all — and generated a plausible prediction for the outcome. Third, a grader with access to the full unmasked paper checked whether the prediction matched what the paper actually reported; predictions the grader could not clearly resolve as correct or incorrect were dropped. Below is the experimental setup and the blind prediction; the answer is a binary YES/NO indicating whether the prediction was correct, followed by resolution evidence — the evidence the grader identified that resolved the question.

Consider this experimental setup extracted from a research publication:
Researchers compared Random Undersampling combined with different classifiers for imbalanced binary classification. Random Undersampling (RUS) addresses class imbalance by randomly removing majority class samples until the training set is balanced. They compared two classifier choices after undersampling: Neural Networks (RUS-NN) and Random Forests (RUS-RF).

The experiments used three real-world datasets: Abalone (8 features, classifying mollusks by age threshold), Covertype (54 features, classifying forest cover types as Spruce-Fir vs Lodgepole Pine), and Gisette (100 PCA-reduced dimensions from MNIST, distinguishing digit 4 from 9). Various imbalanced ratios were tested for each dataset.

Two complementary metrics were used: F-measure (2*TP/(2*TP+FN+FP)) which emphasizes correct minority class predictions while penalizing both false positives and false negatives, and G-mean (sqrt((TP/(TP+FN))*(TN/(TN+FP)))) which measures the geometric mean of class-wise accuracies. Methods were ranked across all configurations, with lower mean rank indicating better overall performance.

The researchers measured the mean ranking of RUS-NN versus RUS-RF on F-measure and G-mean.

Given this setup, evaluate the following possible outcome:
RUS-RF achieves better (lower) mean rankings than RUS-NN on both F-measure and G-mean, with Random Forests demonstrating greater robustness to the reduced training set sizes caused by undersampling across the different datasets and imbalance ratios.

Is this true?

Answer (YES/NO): NO